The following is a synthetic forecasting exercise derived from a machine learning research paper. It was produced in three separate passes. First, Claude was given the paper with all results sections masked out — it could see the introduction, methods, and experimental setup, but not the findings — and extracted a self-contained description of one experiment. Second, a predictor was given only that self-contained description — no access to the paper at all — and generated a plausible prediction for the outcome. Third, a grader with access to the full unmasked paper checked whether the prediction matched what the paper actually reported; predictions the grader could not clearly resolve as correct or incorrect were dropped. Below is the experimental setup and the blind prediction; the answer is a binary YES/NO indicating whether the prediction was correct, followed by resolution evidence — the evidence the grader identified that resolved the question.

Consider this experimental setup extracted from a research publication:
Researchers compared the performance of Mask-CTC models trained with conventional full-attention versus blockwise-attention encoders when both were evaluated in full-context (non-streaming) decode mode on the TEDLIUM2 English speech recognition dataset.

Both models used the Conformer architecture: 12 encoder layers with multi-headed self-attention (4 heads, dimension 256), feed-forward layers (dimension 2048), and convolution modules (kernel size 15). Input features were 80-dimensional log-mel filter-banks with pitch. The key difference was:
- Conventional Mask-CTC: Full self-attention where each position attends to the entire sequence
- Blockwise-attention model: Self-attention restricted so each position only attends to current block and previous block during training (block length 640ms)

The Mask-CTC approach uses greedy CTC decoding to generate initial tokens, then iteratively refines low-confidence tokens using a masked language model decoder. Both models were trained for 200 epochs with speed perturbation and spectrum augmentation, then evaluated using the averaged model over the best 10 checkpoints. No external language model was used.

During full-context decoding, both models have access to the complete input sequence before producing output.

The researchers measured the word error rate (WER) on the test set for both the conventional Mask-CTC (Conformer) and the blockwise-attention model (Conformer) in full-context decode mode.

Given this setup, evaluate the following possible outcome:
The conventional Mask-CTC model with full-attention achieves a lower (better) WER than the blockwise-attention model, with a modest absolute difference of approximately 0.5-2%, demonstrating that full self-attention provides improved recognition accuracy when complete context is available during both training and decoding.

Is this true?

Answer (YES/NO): YES